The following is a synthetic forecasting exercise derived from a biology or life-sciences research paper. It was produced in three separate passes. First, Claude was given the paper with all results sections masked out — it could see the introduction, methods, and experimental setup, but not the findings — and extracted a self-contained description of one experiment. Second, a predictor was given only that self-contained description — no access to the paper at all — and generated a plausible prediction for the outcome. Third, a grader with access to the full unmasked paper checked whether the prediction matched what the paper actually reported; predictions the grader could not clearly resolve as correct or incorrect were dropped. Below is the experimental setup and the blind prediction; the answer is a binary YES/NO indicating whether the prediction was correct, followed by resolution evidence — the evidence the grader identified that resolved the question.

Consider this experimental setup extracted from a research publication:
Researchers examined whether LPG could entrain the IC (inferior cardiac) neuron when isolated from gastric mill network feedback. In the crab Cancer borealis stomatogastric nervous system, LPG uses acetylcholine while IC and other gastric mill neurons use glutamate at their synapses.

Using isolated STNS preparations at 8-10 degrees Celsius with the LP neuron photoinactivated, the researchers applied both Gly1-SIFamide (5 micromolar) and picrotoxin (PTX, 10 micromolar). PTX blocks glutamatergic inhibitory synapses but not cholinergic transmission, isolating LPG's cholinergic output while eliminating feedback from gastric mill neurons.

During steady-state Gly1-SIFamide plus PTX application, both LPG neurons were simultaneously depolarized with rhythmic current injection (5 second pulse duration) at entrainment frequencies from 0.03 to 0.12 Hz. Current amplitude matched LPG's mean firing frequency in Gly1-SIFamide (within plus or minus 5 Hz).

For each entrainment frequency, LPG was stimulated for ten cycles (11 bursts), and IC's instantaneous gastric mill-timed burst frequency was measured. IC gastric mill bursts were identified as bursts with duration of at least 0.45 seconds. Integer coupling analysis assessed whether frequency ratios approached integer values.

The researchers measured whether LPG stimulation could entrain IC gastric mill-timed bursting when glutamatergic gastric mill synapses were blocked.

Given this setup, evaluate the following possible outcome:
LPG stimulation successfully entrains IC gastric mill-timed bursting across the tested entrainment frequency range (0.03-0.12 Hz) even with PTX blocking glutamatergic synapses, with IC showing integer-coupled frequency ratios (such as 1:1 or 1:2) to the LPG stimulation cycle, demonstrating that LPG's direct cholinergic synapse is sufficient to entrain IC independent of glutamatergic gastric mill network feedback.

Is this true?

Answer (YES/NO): YES